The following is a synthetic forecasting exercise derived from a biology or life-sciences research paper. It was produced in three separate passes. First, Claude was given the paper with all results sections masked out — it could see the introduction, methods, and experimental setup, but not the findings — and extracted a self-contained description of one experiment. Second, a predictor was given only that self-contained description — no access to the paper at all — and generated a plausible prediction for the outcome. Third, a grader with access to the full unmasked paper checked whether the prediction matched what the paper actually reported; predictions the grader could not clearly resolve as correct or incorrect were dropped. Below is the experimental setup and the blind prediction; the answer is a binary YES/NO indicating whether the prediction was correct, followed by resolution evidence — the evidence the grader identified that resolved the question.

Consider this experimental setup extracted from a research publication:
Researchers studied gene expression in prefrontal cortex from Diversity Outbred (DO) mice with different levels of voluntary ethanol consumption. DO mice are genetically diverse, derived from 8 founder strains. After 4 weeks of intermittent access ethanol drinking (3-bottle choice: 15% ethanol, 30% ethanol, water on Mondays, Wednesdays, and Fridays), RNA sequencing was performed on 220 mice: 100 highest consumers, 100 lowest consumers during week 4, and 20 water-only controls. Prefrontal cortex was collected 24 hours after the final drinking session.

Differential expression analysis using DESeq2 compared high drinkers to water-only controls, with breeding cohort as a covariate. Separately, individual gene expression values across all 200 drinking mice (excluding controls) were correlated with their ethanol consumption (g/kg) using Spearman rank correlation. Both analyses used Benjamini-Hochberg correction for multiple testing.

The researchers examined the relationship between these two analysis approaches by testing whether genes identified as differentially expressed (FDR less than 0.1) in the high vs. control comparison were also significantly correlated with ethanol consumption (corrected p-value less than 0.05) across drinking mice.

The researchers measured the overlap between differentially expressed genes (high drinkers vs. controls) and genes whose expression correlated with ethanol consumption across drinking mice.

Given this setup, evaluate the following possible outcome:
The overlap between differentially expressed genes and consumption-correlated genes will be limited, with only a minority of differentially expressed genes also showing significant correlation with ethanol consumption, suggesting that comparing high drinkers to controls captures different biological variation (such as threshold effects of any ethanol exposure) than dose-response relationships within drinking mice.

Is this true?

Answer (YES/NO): NO